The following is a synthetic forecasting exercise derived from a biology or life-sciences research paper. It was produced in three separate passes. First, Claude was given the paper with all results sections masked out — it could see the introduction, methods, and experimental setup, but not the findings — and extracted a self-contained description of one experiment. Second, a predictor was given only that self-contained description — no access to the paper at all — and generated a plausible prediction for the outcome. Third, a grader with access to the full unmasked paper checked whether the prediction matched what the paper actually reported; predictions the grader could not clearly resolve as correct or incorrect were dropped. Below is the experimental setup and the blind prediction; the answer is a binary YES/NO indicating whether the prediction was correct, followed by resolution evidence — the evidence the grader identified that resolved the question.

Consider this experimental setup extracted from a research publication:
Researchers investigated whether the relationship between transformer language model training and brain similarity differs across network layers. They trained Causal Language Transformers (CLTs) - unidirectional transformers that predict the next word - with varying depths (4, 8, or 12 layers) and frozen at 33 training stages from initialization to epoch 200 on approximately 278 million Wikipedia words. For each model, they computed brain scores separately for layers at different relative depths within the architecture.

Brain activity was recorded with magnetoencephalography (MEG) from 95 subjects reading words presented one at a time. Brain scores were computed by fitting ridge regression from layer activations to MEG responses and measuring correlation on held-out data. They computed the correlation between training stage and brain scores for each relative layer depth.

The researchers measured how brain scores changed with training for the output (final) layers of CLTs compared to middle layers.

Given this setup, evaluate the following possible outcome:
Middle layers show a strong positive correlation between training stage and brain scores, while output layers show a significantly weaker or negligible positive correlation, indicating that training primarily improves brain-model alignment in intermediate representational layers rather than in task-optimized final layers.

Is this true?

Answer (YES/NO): NO